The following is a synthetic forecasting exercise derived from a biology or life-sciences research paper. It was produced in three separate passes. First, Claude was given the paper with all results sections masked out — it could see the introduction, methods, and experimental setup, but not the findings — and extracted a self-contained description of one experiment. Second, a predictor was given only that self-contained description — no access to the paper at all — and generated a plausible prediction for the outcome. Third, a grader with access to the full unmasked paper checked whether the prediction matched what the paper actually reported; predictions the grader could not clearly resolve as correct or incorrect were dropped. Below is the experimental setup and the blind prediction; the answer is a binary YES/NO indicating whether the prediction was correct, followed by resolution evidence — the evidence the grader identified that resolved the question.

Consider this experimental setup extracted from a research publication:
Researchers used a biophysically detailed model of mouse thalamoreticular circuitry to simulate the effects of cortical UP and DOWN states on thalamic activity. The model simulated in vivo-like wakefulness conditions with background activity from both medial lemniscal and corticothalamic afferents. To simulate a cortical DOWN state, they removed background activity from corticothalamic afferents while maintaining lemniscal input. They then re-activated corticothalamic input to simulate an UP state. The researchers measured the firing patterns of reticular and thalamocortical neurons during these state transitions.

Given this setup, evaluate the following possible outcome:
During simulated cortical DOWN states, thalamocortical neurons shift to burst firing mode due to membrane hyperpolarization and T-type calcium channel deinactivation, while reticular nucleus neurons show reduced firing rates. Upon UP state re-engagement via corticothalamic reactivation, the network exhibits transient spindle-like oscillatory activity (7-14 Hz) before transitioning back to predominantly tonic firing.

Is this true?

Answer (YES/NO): NO